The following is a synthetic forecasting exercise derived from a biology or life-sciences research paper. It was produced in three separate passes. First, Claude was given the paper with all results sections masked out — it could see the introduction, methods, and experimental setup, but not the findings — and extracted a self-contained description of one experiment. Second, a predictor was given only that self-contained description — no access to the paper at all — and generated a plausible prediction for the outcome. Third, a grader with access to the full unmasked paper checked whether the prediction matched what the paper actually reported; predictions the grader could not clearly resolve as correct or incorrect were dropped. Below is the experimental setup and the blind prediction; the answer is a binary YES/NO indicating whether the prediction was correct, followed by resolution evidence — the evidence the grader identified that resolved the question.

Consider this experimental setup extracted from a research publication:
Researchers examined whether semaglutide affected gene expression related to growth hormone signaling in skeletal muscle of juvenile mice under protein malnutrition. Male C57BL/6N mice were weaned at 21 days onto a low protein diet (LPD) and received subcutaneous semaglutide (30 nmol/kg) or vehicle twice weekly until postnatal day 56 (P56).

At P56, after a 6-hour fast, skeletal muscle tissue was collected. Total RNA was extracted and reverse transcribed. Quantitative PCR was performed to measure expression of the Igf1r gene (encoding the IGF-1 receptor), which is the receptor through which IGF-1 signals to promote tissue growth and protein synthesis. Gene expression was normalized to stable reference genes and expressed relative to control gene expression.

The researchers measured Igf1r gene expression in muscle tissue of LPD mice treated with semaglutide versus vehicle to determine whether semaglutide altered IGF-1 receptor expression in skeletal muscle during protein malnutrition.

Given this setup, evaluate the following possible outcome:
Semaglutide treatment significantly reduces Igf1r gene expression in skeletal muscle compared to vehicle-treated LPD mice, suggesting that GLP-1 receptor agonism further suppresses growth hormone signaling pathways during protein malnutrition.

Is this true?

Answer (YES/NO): NO